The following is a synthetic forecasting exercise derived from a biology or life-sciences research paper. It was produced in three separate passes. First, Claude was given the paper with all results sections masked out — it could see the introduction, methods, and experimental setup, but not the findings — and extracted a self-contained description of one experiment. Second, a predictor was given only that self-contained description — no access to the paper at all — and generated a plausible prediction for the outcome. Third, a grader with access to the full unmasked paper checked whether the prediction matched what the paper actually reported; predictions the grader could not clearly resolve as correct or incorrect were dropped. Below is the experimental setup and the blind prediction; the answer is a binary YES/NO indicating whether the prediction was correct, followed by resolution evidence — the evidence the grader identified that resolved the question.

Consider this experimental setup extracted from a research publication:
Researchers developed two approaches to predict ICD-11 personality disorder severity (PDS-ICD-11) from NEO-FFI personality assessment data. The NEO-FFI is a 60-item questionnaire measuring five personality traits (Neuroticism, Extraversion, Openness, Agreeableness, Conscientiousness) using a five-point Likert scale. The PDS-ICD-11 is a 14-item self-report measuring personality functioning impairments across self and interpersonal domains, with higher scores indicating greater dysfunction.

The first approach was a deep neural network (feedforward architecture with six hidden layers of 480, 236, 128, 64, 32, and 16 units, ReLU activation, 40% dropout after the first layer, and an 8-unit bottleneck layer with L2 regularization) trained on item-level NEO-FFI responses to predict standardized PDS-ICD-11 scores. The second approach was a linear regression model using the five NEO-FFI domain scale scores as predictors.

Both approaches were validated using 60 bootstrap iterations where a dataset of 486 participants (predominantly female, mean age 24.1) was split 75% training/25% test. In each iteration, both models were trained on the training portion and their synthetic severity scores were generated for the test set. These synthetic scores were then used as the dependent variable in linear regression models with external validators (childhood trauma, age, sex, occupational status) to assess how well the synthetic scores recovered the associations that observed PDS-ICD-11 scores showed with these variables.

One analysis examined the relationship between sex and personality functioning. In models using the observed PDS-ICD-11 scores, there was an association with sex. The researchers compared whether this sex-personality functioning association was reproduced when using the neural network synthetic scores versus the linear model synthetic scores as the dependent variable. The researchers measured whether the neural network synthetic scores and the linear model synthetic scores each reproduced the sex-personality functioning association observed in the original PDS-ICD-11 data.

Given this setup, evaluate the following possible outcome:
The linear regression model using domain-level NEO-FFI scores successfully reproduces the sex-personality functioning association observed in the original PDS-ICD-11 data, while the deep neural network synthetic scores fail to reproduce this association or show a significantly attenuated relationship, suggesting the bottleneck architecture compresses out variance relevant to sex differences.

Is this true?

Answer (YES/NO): NO